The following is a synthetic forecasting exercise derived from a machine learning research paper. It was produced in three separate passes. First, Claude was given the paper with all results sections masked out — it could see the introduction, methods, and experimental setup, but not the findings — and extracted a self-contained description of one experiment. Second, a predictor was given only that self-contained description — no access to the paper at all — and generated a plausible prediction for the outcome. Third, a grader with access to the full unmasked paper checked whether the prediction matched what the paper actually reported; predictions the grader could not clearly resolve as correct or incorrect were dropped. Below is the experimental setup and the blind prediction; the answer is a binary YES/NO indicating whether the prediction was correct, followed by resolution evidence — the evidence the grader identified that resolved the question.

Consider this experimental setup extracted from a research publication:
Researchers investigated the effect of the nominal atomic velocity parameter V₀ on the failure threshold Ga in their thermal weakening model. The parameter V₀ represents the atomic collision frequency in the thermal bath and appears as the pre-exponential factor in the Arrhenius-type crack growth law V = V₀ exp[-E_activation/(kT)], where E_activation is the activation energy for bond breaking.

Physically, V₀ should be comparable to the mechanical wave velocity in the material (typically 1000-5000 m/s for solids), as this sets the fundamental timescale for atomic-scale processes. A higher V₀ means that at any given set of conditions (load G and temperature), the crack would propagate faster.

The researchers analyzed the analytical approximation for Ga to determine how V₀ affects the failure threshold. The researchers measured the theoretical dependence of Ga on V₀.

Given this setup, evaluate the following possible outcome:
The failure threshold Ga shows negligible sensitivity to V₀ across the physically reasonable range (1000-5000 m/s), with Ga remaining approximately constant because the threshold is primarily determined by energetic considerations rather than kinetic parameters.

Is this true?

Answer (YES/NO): NO